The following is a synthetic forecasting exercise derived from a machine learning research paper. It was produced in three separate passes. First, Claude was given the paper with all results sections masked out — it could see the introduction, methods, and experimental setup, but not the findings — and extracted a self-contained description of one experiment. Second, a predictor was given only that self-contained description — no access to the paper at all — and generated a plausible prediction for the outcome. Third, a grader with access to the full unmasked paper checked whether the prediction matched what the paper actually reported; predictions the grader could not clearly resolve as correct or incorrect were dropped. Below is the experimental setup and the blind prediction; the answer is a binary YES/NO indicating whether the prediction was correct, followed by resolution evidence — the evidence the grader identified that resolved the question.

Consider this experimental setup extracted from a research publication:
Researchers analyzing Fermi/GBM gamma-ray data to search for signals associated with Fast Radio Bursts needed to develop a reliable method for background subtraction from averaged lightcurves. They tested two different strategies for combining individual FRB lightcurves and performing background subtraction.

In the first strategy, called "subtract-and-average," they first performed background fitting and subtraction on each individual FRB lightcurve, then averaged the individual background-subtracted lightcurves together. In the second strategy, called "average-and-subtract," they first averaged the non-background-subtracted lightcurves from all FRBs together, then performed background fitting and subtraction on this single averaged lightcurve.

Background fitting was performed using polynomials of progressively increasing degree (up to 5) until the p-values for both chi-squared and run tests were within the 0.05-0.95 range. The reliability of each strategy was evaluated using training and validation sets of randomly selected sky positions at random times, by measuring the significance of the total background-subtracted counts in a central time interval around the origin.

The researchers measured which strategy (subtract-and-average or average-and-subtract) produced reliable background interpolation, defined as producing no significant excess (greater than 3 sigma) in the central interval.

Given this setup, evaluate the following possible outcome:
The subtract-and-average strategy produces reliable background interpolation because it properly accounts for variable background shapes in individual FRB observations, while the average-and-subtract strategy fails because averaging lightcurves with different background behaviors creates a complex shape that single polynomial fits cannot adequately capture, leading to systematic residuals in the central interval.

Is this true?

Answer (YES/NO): NO